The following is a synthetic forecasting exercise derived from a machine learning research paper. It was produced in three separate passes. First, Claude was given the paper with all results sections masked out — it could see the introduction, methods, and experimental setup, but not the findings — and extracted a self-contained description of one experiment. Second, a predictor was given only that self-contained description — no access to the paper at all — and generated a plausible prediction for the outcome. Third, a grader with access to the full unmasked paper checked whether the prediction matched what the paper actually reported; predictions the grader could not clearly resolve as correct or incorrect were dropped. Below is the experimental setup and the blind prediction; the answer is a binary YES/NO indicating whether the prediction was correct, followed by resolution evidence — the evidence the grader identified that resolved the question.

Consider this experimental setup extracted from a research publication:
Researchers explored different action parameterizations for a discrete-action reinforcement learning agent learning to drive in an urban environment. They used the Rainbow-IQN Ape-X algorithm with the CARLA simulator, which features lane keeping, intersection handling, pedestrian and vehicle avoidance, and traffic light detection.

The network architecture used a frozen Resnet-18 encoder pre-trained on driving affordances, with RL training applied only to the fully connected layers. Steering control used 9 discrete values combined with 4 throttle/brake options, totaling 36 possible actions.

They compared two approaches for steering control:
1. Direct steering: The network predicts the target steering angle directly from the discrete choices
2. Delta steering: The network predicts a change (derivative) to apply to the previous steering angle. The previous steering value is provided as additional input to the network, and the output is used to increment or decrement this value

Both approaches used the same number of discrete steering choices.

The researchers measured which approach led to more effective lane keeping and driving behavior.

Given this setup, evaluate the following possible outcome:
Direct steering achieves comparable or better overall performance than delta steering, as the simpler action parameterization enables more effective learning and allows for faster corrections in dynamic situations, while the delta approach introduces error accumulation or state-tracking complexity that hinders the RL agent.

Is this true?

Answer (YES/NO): YES